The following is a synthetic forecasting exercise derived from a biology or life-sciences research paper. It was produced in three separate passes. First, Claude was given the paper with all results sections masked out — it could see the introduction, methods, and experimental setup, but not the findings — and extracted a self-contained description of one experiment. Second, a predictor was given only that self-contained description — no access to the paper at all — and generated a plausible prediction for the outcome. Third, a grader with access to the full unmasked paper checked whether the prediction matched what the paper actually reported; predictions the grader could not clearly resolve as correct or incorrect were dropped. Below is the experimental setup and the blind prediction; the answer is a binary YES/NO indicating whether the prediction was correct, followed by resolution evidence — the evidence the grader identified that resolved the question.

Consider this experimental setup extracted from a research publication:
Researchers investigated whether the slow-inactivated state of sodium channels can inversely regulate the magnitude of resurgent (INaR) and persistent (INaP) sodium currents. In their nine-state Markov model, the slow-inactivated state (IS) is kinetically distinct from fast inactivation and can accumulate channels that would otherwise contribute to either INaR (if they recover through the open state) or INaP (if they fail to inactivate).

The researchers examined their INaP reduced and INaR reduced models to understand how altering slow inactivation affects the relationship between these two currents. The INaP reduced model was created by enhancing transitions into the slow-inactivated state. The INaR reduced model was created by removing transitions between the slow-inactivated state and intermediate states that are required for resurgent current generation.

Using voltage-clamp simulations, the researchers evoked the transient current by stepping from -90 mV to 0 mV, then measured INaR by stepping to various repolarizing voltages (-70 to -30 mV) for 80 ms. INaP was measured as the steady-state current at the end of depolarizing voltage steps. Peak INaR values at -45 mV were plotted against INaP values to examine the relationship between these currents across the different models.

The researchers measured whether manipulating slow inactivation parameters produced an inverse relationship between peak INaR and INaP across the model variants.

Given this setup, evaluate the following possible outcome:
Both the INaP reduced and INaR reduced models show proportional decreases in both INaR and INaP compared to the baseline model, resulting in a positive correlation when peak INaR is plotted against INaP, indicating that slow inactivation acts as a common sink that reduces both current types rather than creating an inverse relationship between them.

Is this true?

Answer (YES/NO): NO